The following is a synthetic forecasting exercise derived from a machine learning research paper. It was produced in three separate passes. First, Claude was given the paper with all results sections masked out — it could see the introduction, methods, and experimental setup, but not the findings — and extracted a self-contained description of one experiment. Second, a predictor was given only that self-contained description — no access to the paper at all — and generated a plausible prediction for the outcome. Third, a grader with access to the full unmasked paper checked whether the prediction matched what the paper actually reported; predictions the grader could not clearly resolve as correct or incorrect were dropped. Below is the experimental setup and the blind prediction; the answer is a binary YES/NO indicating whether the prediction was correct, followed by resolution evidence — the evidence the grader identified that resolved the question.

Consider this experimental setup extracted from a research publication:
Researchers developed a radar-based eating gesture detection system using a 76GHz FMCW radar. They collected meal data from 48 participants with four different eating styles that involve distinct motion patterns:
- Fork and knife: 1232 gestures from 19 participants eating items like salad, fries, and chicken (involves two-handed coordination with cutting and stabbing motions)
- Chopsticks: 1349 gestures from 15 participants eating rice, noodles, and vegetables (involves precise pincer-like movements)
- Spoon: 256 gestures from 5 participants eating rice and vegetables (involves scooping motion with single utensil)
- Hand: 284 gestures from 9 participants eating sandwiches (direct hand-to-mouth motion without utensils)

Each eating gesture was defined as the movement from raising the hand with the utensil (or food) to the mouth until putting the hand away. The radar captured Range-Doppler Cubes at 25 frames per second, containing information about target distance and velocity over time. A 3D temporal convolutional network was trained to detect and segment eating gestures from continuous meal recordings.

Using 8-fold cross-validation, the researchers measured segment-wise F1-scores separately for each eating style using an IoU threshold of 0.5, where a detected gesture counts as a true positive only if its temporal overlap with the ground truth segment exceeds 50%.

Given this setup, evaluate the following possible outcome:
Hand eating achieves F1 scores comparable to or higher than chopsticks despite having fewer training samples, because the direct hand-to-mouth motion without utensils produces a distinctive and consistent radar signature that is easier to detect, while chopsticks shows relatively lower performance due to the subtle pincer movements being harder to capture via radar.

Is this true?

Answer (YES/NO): NO